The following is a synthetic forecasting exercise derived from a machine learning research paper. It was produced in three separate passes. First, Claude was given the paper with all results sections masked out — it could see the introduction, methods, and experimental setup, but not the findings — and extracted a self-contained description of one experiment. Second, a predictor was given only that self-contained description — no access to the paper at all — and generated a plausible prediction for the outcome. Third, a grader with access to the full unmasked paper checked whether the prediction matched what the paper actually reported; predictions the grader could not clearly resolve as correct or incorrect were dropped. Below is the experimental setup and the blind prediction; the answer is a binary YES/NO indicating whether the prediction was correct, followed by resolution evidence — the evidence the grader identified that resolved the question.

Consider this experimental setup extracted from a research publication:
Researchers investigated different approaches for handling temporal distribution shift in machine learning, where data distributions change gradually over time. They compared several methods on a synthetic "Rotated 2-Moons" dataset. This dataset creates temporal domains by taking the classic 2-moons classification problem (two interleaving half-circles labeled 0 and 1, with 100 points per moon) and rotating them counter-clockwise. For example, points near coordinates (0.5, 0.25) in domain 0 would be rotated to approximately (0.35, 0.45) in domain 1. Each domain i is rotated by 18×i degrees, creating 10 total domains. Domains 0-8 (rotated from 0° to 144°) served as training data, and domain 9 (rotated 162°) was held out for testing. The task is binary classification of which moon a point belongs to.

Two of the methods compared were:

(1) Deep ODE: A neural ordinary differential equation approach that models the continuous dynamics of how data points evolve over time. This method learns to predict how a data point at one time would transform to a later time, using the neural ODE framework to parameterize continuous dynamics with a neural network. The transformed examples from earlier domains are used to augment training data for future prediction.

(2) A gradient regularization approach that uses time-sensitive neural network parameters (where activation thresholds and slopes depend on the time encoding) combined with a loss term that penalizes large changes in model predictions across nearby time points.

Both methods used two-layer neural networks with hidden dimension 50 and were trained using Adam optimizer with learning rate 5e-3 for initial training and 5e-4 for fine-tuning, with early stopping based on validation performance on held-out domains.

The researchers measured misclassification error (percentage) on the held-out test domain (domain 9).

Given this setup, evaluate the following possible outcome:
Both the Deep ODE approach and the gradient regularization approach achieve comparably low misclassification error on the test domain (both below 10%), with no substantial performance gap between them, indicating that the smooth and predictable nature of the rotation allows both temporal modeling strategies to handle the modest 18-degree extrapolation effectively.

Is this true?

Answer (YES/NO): YES